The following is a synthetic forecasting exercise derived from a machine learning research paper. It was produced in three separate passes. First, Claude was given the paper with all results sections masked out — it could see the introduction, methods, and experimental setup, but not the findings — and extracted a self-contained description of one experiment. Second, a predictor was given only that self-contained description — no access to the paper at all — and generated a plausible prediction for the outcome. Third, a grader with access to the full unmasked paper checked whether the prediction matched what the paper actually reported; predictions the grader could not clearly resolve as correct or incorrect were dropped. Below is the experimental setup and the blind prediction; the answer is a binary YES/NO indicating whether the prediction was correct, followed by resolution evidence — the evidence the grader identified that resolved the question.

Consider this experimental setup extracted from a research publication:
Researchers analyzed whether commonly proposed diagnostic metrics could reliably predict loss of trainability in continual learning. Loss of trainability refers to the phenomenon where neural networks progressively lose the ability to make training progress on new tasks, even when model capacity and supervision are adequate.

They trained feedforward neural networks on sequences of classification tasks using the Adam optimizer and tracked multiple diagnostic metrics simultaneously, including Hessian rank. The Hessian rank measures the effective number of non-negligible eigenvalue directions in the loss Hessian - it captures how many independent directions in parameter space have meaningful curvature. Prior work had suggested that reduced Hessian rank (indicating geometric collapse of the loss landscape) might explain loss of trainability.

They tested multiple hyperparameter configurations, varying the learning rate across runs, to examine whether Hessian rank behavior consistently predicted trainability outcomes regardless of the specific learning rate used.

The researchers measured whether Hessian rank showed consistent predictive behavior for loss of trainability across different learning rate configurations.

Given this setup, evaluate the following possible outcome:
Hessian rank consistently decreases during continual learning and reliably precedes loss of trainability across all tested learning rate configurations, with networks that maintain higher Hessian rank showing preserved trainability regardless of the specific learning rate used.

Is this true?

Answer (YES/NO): NO